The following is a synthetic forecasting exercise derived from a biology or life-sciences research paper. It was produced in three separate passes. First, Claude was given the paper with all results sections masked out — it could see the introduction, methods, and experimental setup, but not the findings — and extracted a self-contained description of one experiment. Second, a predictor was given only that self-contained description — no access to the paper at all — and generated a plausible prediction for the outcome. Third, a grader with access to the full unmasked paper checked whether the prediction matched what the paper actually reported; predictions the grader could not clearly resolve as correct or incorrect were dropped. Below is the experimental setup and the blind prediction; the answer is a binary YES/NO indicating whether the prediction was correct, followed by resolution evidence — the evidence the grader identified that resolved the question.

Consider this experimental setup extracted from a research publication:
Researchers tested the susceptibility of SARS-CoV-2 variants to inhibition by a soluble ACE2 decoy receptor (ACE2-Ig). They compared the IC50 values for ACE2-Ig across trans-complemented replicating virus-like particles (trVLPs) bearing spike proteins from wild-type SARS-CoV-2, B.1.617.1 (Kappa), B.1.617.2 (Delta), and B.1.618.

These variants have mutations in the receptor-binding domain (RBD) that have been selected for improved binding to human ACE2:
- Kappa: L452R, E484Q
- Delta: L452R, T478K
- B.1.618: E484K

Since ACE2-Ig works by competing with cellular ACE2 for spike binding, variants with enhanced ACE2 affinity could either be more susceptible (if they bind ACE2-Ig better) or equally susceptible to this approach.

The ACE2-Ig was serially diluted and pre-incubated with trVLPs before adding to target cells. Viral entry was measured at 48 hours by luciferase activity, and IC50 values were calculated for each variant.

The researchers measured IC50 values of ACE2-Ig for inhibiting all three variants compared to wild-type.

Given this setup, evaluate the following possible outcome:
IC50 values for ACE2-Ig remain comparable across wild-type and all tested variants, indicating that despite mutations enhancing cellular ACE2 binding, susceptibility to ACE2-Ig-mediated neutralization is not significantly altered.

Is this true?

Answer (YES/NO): NO